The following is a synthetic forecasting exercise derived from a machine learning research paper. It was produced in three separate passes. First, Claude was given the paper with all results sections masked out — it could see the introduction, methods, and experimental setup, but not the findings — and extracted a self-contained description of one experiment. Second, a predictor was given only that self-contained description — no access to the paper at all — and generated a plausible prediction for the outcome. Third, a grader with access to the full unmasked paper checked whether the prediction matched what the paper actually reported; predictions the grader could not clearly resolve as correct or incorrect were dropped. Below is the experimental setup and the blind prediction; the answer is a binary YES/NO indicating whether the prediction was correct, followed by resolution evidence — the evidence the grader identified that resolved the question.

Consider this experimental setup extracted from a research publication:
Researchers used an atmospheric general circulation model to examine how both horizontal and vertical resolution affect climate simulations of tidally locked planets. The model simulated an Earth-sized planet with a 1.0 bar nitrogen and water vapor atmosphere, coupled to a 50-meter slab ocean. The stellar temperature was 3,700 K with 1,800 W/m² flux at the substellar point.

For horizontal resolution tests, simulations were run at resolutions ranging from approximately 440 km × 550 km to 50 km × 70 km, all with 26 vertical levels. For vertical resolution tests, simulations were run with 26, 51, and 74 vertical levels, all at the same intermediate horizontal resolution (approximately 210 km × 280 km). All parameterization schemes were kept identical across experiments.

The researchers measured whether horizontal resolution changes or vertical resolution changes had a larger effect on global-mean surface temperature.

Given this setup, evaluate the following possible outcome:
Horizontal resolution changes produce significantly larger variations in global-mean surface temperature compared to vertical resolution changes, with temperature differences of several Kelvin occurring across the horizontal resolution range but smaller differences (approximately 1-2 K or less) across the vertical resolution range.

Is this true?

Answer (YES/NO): YES